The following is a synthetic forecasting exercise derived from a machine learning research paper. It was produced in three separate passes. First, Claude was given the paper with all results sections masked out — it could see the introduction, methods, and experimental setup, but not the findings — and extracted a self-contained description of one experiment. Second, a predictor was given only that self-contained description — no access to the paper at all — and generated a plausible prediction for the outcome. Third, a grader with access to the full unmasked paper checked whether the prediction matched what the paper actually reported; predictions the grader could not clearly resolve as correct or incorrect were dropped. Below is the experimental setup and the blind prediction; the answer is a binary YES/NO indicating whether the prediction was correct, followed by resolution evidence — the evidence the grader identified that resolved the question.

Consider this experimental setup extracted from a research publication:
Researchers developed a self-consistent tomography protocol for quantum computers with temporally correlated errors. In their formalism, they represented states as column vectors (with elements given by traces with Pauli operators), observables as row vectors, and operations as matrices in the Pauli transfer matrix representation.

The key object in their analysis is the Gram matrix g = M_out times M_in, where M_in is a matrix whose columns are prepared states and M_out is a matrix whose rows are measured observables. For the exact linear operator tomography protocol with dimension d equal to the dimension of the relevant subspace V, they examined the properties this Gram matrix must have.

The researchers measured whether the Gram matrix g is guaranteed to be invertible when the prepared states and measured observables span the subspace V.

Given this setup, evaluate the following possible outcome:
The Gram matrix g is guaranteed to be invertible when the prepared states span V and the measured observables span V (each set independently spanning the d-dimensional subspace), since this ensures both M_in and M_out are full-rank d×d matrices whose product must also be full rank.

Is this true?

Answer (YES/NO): YES